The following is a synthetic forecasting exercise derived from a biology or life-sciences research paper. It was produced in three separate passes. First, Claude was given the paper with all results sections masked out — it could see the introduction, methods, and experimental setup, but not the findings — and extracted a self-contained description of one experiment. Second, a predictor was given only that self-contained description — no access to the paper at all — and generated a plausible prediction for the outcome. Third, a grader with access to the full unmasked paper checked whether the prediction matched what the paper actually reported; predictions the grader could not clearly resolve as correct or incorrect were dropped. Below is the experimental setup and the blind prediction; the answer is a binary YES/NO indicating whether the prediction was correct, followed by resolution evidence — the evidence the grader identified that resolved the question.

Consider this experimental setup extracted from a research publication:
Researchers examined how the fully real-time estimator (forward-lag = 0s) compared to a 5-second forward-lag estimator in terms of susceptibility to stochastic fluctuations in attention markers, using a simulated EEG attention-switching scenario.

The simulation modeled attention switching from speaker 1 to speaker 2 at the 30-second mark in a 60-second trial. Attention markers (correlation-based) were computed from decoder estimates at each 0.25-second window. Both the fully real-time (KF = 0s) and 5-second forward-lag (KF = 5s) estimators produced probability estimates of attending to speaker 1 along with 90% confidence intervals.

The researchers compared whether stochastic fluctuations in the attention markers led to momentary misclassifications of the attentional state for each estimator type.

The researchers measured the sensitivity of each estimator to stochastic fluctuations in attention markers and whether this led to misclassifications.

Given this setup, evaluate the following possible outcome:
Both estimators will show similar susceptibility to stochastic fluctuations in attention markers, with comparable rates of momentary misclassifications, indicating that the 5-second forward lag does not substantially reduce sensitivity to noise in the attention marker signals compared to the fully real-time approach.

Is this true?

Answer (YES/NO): NO